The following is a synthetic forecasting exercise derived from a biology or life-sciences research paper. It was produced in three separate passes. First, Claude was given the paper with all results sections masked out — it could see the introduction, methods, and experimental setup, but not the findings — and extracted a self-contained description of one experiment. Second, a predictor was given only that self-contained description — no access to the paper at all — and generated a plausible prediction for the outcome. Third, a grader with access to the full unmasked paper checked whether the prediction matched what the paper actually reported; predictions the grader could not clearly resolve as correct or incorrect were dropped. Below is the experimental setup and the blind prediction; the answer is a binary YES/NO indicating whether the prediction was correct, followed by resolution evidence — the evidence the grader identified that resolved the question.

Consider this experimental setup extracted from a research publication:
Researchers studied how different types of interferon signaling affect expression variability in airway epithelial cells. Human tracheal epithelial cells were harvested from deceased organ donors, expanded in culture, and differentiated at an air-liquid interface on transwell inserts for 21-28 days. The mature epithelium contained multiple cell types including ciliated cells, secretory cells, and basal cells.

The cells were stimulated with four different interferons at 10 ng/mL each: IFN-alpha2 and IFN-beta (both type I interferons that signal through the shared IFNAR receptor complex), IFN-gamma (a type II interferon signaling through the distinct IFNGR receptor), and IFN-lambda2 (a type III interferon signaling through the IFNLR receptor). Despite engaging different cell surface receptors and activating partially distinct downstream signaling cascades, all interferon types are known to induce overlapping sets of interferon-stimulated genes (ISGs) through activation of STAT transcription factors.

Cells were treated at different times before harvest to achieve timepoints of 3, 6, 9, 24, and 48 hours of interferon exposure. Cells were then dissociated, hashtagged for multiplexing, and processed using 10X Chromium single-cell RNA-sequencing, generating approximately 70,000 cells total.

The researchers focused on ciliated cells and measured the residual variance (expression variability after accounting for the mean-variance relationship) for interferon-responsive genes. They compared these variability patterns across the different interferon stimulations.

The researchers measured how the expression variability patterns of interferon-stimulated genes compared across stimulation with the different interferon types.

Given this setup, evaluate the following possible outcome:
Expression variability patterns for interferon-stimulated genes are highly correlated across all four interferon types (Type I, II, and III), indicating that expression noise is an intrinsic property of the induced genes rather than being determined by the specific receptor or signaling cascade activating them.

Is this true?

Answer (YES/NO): NO